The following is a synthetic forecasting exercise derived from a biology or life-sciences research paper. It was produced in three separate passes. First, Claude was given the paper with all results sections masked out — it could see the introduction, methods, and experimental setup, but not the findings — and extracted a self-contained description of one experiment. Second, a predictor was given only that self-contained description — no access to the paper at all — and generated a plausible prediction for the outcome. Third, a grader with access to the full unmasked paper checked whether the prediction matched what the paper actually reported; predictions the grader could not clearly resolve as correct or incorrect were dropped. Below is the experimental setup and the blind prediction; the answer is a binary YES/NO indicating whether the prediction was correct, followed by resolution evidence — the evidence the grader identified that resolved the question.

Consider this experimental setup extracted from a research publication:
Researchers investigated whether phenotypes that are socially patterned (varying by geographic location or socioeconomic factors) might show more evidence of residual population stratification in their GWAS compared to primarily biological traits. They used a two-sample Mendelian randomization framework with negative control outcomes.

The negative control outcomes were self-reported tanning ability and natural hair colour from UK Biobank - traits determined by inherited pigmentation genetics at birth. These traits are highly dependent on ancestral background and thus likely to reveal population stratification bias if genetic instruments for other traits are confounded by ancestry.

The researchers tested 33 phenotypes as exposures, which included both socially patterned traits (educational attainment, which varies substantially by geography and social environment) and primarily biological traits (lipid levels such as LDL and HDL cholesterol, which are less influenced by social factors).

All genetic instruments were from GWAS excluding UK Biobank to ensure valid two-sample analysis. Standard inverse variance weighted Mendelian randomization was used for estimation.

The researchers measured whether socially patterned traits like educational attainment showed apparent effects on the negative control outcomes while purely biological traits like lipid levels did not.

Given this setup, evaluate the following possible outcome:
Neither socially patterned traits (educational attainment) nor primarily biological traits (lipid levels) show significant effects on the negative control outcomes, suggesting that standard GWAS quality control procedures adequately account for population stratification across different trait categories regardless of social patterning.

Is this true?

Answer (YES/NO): NO